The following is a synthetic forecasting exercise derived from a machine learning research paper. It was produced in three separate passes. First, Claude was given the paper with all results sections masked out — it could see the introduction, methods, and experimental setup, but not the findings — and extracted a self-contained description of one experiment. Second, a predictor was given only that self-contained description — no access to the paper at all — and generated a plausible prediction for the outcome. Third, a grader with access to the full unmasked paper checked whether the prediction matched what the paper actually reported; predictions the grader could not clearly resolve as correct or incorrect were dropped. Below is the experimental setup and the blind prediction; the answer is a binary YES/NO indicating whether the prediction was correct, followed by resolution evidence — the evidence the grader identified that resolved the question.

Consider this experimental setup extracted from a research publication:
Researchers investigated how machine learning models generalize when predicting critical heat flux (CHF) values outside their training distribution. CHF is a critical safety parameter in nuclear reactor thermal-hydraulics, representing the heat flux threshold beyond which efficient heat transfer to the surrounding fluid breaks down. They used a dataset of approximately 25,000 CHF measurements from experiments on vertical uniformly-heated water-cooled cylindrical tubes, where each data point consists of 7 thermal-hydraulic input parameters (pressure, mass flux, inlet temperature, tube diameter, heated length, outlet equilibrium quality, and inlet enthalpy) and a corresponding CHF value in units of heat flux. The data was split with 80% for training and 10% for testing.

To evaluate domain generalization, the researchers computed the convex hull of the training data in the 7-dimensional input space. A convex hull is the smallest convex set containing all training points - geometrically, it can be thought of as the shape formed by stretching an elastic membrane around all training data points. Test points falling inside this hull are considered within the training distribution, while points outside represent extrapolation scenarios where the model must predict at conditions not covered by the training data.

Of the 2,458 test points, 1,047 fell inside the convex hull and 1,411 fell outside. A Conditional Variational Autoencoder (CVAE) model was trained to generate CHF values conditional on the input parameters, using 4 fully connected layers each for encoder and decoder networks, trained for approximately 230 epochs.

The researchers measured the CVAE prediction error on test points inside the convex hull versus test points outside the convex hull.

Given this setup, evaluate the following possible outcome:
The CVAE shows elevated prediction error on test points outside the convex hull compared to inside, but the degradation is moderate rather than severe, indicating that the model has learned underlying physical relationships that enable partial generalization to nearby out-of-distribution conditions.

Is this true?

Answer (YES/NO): YES